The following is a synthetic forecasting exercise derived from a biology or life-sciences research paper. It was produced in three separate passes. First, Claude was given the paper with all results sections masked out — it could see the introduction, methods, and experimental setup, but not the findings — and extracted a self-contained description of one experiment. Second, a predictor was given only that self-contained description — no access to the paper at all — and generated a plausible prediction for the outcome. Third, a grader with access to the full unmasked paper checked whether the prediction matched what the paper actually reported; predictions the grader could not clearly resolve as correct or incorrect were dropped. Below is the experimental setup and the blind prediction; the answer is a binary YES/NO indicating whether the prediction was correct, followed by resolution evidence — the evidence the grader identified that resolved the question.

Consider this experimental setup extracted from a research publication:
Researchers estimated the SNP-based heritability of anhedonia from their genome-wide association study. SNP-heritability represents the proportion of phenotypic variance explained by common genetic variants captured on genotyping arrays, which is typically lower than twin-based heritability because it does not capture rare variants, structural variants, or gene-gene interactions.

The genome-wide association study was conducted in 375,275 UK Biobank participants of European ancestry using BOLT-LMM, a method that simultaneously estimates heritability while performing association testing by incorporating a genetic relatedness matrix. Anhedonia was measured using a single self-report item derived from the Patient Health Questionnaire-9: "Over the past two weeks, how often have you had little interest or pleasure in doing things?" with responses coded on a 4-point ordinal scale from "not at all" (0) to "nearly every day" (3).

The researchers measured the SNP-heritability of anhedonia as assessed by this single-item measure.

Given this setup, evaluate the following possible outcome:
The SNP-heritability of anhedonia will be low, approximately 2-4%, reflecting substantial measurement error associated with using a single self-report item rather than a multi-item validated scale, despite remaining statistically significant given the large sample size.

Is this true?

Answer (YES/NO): NO